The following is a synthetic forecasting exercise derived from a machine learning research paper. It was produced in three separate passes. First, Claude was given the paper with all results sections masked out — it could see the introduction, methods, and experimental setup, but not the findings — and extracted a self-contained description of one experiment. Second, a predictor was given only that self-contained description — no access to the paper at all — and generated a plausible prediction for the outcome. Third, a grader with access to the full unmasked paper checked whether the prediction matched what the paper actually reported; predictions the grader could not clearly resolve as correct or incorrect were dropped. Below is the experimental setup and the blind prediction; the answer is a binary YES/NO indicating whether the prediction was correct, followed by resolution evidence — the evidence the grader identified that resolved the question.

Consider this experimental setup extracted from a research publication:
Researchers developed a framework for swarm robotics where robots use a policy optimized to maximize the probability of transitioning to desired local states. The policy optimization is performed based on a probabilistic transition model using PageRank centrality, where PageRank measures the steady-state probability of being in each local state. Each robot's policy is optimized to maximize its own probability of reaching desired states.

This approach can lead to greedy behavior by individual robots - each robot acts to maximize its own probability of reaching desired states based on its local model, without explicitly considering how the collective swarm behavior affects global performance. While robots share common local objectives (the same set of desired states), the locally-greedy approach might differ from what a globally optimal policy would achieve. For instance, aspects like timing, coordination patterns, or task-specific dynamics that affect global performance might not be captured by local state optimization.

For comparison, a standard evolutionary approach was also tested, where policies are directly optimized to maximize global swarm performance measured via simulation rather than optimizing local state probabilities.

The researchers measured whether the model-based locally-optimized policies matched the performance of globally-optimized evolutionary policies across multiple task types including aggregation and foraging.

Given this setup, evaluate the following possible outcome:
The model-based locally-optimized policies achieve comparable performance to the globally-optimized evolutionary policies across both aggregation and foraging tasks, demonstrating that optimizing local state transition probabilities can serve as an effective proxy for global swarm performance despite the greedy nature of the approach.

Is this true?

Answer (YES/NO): NO